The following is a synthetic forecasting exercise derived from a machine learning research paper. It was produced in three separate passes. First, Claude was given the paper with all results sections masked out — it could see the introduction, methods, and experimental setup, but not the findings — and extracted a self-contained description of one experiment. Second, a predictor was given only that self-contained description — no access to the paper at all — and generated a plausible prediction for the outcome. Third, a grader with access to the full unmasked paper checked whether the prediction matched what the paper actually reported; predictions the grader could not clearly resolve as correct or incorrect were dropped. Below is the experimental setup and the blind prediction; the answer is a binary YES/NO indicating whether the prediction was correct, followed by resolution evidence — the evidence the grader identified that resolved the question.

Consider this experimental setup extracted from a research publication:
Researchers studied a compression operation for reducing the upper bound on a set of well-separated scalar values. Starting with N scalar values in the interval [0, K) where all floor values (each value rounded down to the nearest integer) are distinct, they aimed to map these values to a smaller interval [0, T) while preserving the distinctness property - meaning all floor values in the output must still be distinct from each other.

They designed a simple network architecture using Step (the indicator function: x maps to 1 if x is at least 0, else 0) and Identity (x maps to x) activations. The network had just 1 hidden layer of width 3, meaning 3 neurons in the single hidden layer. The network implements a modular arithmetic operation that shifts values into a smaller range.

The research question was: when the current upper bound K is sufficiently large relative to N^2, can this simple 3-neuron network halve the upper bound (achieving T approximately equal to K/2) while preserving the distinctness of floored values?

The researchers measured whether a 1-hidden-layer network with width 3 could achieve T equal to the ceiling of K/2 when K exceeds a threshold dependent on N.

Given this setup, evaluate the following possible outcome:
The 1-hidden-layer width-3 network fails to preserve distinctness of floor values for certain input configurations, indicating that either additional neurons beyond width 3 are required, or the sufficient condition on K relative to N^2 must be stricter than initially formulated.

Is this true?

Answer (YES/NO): NO